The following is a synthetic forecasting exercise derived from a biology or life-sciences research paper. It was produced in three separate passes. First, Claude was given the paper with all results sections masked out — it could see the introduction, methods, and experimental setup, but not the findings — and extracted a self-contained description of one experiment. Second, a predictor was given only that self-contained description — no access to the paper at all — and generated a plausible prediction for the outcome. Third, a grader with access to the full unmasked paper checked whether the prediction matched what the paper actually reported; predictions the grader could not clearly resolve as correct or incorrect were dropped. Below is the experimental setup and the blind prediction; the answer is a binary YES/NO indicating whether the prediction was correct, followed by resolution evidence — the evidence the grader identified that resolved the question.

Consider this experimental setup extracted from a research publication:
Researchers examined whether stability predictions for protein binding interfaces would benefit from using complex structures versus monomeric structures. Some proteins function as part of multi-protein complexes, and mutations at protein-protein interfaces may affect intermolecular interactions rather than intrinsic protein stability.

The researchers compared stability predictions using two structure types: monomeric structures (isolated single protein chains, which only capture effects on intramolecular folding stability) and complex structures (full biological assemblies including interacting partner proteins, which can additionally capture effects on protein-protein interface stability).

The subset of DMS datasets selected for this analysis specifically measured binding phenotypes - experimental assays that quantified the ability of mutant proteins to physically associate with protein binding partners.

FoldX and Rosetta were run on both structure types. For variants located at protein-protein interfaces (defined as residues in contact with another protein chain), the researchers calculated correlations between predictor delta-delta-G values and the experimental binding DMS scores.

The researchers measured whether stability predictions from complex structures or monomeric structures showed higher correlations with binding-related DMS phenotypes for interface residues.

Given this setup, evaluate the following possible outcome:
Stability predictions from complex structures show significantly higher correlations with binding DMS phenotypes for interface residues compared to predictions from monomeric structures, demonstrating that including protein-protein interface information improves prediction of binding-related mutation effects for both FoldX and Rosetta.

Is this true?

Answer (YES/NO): YES